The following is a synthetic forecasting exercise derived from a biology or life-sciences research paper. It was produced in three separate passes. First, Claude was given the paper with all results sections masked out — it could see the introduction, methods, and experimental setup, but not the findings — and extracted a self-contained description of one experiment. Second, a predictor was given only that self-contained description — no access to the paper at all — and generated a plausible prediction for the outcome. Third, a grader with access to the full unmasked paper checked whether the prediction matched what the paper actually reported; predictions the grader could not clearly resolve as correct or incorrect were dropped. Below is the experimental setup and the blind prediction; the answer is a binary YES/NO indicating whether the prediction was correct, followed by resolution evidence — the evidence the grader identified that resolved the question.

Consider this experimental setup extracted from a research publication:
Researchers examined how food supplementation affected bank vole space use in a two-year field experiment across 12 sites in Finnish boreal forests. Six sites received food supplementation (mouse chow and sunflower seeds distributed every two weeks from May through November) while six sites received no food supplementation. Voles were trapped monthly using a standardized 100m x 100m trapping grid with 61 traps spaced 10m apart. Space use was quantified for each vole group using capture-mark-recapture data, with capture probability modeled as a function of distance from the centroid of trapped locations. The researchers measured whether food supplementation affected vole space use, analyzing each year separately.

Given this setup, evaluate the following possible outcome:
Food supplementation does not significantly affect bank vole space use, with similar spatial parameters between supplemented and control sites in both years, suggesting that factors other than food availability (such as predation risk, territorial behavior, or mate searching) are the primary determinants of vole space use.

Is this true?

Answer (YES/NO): NO